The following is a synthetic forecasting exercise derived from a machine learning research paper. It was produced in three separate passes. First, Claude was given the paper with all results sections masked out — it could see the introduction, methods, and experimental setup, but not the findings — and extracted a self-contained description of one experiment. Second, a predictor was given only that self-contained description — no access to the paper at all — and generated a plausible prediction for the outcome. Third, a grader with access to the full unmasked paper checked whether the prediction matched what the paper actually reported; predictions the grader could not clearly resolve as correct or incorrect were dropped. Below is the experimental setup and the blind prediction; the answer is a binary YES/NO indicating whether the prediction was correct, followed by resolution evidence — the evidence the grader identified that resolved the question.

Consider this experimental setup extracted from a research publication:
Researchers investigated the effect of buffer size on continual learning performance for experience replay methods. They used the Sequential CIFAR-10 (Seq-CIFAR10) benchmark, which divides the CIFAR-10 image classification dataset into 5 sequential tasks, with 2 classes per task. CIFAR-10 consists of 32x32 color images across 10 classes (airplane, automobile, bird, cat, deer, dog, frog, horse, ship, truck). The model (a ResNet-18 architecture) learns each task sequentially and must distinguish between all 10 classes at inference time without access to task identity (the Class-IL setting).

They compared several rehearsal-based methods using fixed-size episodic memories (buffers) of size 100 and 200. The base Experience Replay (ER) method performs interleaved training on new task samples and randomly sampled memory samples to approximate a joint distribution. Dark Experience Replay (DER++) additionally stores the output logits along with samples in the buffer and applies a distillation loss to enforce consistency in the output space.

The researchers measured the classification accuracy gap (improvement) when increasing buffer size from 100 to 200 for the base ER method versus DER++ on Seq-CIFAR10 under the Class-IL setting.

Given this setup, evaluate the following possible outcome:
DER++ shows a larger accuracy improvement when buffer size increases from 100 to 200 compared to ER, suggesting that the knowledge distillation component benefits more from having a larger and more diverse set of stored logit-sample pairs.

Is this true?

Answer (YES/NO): YES